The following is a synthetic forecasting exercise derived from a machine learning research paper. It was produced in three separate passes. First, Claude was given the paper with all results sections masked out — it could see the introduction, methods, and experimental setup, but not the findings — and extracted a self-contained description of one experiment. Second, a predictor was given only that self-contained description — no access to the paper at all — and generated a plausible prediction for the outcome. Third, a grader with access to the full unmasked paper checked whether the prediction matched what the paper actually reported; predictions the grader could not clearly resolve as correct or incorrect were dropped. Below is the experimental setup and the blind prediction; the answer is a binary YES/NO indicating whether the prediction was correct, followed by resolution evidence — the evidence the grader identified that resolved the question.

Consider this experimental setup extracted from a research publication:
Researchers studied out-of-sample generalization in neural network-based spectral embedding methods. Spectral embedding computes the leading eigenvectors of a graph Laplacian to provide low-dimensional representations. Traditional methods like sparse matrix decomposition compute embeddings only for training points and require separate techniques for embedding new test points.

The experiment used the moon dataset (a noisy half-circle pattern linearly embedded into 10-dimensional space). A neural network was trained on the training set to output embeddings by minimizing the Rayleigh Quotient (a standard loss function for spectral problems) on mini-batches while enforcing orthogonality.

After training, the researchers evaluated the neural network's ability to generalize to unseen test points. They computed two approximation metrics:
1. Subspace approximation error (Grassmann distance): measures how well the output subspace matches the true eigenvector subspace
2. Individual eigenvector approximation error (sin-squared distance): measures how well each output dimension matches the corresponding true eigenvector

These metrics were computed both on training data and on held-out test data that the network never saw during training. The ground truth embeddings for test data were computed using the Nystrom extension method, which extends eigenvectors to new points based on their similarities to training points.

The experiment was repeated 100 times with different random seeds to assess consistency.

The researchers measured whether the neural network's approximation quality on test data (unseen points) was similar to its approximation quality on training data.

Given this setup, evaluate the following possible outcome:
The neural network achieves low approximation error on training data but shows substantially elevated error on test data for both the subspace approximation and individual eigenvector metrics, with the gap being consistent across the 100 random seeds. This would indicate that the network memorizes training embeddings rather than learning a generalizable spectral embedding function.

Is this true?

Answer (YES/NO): NO